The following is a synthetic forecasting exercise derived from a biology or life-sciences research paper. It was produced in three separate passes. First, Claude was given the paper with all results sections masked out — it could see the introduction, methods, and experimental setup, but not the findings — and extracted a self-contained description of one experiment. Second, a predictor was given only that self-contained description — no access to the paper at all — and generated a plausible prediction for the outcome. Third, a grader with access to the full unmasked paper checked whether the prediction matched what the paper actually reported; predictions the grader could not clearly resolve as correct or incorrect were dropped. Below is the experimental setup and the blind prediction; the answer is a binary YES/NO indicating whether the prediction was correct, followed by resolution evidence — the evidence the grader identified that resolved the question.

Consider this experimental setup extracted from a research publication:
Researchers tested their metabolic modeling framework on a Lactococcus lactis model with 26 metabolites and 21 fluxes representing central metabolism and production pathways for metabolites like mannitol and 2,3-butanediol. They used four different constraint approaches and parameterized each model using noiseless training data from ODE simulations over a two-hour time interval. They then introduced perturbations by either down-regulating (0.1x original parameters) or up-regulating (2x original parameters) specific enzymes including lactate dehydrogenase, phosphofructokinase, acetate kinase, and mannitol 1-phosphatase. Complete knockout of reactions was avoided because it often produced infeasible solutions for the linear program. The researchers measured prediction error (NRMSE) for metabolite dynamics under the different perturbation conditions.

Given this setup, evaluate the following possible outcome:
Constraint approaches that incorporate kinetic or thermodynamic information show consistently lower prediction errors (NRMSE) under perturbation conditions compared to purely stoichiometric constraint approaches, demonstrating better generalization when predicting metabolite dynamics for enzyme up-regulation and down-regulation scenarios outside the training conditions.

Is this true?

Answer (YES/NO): NO